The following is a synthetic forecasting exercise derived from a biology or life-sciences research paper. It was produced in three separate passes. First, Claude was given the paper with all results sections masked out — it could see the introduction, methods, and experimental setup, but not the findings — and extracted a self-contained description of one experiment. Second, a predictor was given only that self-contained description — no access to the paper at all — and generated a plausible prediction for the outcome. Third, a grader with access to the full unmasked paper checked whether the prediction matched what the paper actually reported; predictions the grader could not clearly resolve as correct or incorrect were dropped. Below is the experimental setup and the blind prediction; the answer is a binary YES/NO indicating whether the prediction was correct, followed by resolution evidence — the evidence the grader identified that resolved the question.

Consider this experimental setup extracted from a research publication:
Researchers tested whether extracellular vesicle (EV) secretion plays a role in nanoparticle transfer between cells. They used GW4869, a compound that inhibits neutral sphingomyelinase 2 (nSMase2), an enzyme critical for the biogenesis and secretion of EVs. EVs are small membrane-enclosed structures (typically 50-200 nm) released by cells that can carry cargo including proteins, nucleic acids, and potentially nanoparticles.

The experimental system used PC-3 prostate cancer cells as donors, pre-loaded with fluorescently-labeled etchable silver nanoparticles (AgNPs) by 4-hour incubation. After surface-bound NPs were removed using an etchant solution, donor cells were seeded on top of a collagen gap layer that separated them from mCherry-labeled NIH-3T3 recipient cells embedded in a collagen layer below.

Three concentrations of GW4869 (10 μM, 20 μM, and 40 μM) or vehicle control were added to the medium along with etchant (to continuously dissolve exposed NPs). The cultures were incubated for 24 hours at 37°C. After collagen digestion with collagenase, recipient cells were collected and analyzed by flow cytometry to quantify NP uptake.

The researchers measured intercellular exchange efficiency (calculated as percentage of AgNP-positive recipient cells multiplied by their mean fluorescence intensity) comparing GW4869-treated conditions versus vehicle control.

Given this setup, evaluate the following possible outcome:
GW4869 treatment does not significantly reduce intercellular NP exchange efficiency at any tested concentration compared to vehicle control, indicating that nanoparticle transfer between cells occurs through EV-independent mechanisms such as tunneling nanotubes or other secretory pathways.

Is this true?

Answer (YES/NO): NO